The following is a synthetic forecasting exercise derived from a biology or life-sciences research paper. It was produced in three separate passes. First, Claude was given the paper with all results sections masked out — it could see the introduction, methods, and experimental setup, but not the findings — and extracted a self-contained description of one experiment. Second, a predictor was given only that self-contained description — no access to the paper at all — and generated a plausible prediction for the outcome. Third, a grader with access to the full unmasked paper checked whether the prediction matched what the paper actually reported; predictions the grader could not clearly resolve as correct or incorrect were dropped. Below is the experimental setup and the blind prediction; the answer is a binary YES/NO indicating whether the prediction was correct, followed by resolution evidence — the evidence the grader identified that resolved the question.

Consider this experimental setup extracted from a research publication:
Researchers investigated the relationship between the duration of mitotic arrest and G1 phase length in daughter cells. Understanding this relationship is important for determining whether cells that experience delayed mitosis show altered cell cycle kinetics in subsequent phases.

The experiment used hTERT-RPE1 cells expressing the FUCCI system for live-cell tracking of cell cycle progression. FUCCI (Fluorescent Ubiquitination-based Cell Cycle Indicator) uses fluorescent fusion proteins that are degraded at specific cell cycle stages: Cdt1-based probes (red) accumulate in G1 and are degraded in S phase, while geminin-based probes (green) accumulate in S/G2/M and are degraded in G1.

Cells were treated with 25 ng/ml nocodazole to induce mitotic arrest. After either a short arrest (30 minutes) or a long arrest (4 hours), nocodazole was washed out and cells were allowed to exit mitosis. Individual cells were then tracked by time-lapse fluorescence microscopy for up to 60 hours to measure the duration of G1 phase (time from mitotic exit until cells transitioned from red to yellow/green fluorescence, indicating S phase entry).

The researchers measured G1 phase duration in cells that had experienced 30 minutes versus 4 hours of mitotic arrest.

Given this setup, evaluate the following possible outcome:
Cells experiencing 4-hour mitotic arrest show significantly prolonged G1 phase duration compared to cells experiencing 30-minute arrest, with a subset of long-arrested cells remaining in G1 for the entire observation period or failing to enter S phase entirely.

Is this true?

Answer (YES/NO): YES